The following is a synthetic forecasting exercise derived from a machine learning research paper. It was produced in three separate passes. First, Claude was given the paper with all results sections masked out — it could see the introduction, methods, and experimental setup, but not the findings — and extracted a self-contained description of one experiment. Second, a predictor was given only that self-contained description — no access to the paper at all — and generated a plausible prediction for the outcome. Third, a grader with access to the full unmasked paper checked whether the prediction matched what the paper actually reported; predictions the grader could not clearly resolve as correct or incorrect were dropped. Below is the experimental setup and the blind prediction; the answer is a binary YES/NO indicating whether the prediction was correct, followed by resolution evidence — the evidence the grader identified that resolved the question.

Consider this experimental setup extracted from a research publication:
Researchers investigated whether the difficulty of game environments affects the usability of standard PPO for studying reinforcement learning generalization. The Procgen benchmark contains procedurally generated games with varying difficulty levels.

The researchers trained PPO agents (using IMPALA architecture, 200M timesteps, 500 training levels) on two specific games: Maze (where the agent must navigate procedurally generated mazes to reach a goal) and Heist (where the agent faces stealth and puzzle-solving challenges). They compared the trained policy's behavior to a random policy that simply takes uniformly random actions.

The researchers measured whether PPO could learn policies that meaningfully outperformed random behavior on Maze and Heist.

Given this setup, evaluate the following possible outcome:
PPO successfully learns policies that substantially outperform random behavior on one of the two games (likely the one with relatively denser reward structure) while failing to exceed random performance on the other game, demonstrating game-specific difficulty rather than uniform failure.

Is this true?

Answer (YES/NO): NO